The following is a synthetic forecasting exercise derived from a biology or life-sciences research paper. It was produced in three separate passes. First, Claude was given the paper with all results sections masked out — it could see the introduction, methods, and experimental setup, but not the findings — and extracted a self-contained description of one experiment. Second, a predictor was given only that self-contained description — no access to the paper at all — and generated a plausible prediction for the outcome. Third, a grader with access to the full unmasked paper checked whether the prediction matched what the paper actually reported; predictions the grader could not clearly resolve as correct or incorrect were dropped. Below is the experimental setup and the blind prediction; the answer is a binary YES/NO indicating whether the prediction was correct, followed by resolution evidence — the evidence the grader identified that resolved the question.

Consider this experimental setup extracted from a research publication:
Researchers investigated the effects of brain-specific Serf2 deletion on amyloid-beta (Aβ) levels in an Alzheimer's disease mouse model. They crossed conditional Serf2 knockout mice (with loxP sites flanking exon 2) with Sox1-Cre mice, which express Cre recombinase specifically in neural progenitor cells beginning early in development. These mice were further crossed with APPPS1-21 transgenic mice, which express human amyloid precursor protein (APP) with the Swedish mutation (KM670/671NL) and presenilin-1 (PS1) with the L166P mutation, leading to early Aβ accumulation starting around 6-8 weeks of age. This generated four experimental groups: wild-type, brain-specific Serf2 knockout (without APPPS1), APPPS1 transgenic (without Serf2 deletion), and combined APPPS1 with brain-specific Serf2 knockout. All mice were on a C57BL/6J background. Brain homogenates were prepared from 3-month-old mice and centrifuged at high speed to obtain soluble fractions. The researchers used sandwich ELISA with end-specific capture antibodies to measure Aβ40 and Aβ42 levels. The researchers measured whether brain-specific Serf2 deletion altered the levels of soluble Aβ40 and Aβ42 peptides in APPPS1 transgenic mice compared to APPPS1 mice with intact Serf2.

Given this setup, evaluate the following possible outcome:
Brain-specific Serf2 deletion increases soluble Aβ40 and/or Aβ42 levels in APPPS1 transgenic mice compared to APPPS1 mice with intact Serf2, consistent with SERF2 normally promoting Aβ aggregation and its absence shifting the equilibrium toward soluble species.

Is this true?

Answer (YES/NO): NO